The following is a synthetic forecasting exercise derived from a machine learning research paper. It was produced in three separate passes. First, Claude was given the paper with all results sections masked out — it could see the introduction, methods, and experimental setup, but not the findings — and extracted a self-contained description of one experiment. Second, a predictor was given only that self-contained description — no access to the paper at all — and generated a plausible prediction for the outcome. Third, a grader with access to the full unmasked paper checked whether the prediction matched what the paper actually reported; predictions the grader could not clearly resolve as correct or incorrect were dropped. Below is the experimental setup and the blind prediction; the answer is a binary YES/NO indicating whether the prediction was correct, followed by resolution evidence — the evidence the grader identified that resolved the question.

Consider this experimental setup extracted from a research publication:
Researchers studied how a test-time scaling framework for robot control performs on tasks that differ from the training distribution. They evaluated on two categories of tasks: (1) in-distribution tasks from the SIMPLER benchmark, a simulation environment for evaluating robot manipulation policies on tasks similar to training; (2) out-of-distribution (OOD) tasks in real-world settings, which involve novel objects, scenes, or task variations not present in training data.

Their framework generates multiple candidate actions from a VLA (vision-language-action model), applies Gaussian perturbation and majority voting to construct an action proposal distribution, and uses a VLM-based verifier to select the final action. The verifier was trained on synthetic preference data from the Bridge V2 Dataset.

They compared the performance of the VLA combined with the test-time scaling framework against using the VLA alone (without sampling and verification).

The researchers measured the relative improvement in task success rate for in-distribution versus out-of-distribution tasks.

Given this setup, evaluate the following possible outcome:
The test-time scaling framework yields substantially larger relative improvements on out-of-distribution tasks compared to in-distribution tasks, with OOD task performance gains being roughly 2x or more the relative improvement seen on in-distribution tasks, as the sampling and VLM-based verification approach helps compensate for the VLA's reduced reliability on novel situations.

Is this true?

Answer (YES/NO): YES